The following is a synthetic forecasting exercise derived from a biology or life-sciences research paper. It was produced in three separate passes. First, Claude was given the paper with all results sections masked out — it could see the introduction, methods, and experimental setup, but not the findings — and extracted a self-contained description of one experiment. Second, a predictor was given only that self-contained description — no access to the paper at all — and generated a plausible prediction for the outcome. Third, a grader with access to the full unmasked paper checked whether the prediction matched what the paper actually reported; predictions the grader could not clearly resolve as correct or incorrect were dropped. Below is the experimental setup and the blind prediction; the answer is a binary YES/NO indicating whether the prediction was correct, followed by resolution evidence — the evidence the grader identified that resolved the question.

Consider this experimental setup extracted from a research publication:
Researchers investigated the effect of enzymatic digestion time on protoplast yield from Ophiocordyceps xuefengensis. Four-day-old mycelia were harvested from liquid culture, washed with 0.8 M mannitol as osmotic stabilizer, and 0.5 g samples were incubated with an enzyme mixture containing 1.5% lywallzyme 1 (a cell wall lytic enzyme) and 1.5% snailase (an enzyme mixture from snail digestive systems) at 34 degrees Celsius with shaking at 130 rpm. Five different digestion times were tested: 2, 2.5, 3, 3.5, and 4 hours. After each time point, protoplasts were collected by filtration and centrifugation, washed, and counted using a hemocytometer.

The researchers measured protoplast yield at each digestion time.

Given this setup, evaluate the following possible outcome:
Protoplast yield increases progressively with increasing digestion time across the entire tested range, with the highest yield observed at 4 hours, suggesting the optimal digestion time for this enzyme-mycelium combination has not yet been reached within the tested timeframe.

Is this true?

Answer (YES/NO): NO